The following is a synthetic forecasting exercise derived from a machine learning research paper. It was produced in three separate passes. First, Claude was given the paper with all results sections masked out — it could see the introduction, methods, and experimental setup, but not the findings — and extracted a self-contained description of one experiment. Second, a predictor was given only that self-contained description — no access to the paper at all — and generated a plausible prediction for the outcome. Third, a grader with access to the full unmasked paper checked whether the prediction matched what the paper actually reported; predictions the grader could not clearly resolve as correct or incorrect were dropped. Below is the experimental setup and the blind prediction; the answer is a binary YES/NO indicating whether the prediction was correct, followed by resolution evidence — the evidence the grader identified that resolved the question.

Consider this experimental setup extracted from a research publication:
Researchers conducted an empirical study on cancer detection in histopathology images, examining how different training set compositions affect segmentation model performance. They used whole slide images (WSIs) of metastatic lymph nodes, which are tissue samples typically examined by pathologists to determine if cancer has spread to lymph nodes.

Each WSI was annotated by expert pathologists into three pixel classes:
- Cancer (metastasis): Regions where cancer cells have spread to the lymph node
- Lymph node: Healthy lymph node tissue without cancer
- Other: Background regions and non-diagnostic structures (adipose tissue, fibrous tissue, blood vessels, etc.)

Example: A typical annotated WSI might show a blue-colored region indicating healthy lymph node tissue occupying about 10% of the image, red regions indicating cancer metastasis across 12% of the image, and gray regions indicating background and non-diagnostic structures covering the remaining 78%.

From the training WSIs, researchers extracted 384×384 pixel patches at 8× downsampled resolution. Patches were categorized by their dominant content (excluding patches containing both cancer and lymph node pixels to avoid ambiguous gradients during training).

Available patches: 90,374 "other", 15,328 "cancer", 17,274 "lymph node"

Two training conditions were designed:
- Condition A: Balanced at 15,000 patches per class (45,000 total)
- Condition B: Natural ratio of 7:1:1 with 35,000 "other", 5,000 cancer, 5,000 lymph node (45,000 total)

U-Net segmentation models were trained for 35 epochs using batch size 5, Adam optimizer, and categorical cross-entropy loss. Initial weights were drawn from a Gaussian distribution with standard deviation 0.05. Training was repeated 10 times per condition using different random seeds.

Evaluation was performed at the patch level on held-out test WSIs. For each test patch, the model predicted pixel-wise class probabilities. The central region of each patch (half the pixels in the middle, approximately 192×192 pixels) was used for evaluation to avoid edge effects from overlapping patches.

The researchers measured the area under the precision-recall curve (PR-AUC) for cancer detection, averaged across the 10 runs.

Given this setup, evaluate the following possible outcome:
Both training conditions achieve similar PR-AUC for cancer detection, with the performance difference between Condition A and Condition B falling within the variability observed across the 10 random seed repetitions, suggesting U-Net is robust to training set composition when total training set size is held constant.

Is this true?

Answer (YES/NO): NO